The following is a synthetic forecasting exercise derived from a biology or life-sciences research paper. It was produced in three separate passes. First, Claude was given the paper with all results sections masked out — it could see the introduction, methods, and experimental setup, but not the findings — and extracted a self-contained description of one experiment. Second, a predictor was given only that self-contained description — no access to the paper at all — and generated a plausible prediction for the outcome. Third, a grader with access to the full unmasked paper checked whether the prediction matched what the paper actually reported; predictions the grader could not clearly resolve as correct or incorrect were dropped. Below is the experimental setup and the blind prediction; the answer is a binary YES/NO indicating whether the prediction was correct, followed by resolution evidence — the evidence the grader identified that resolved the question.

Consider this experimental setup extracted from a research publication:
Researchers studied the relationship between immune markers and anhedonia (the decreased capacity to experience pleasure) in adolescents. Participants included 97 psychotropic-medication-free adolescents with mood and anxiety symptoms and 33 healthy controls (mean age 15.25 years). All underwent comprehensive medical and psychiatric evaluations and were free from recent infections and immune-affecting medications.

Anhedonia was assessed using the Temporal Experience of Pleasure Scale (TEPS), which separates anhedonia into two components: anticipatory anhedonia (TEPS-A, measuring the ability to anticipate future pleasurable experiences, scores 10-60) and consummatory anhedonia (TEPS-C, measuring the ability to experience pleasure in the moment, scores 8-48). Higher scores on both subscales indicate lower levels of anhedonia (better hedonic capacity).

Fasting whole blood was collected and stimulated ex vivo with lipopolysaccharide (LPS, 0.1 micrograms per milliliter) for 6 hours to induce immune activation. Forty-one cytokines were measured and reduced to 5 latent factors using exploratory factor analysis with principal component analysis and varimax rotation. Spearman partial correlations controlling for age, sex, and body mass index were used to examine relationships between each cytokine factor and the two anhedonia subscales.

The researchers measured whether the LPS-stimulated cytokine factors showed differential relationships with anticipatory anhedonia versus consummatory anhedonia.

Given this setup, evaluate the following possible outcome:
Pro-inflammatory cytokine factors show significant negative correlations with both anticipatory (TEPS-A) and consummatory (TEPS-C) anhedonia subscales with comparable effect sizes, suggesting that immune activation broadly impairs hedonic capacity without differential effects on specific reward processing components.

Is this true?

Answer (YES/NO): NO